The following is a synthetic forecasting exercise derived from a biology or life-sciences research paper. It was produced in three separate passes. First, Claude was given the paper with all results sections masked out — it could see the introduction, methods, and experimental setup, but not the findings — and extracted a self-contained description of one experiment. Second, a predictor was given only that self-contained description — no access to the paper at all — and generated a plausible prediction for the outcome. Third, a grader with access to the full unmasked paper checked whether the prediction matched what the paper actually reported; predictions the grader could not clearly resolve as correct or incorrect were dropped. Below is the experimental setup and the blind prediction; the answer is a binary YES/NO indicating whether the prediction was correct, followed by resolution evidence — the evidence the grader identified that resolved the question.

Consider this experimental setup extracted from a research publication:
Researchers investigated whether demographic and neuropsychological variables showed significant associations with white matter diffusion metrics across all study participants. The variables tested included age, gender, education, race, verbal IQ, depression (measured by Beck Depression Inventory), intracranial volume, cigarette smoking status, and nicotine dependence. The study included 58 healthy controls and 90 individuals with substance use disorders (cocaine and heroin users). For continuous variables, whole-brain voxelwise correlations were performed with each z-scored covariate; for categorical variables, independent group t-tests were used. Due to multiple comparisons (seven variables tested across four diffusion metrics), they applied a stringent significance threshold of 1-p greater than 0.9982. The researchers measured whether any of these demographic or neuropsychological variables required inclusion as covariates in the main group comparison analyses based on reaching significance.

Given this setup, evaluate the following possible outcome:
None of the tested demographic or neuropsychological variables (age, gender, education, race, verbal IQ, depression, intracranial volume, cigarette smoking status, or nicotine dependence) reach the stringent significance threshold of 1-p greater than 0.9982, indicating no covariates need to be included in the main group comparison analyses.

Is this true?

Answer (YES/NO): NO